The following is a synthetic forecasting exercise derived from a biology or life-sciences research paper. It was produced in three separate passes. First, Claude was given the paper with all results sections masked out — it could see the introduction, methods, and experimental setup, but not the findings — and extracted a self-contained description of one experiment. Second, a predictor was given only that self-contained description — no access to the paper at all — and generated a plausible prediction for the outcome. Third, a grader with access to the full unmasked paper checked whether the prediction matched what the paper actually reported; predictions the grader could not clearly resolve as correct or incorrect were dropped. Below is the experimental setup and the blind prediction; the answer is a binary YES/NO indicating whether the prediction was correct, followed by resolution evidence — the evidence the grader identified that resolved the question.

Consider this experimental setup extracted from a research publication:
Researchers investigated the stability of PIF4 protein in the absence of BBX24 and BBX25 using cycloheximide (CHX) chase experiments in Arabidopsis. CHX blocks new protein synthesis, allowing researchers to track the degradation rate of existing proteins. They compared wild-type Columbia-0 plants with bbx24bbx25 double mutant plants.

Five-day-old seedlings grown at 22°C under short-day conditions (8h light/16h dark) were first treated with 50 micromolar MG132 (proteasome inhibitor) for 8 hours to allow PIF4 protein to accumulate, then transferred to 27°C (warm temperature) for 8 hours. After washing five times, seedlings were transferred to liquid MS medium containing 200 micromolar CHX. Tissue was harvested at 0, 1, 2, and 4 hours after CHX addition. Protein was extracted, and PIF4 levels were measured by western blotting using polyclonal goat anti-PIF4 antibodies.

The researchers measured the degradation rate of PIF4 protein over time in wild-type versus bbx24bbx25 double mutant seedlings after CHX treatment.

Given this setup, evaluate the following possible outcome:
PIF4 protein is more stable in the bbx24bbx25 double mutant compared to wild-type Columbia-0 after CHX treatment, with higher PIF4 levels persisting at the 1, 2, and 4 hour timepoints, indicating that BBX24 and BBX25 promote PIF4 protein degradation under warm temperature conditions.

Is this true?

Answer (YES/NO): NO